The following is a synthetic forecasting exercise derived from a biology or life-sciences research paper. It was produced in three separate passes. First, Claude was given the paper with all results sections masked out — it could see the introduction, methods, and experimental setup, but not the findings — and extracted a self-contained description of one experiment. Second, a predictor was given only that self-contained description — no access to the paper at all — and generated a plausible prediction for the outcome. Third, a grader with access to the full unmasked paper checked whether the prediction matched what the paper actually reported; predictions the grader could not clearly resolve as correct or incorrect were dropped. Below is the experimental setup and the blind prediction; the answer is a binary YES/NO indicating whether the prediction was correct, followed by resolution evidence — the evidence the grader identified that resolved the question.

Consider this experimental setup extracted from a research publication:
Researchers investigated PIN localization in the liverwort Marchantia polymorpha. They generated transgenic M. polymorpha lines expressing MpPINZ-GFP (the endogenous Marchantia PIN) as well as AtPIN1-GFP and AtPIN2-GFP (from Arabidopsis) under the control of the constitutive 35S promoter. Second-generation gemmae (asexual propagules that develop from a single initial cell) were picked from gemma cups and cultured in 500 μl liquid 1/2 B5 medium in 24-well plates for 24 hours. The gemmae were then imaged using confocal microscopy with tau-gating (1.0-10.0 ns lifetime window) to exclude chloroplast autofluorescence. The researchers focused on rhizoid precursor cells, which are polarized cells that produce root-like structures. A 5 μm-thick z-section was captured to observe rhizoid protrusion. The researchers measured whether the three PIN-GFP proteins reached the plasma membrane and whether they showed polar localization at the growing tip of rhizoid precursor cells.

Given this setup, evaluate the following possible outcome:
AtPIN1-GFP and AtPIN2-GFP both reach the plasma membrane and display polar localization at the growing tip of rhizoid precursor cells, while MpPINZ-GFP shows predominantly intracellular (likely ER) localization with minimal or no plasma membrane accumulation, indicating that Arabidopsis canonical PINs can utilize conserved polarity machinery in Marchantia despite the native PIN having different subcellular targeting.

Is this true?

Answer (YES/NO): NO